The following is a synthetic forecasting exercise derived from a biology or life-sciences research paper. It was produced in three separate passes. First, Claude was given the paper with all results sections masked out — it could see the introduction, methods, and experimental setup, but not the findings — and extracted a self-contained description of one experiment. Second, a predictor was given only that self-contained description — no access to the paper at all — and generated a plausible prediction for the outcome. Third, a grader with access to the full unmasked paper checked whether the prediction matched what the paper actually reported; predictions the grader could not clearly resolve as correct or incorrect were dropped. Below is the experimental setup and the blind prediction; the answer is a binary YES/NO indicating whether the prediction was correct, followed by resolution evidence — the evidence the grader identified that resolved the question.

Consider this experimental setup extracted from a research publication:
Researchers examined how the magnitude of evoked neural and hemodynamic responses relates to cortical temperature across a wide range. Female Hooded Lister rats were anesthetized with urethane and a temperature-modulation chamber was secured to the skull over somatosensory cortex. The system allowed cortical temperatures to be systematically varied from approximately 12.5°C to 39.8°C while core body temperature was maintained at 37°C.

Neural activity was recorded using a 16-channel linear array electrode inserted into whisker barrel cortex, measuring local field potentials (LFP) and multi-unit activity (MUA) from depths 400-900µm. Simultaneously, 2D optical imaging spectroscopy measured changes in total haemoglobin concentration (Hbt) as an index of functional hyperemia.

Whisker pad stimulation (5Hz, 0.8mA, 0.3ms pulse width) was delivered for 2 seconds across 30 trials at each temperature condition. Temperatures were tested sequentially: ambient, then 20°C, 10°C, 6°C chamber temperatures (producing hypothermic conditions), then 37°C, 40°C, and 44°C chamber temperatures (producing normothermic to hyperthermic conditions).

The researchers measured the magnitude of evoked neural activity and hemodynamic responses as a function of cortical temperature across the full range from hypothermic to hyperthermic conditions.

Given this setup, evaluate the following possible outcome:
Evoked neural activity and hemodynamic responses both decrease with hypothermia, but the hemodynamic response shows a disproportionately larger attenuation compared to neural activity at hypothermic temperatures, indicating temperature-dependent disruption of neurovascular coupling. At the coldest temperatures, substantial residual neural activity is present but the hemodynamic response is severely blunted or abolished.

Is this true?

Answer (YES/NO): NO